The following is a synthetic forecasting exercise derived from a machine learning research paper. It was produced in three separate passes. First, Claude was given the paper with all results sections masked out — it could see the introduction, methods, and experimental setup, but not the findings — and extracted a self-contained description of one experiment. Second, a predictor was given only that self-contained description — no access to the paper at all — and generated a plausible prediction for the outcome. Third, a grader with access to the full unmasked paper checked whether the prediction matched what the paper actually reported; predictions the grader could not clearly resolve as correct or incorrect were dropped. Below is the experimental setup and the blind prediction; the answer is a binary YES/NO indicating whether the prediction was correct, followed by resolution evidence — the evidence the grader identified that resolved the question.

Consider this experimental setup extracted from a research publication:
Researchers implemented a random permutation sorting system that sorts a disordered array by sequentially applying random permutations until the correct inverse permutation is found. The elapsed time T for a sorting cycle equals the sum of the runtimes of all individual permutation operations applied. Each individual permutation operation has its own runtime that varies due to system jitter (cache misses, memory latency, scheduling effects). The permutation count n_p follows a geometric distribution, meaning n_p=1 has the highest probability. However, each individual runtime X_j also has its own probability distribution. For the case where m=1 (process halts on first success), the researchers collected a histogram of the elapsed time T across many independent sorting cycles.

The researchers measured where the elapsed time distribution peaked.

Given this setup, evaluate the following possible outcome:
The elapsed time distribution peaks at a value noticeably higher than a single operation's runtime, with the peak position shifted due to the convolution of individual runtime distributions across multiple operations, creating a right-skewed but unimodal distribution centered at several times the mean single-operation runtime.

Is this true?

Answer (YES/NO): NO